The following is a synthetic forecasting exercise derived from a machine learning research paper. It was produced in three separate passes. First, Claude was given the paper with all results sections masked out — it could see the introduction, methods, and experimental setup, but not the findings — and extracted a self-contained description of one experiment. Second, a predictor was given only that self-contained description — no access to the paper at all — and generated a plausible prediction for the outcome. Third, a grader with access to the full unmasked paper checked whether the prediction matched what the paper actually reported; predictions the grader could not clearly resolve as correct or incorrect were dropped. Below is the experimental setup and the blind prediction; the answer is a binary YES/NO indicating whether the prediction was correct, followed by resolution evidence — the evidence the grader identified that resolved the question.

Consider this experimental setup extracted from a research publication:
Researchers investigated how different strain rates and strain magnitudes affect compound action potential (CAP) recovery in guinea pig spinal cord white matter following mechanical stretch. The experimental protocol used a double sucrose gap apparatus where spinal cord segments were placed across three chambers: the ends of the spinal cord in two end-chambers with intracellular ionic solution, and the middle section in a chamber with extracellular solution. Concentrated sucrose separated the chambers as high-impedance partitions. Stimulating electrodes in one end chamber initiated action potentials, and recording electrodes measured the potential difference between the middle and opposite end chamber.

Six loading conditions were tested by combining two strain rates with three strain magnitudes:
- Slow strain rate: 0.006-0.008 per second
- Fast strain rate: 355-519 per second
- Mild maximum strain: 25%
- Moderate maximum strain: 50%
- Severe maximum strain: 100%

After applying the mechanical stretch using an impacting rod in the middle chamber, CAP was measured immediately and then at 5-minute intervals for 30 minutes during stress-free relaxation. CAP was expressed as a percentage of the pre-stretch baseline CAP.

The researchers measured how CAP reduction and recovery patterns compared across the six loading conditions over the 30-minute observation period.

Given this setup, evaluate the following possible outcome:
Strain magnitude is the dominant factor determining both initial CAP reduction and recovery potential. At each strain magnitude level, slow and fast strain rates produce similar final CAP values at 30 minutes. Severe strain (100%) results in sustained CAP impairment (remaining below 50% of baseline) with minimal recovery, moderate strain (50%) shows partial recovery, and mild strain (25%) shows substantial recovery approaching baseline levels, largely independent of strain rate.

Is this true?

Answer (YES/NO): NO